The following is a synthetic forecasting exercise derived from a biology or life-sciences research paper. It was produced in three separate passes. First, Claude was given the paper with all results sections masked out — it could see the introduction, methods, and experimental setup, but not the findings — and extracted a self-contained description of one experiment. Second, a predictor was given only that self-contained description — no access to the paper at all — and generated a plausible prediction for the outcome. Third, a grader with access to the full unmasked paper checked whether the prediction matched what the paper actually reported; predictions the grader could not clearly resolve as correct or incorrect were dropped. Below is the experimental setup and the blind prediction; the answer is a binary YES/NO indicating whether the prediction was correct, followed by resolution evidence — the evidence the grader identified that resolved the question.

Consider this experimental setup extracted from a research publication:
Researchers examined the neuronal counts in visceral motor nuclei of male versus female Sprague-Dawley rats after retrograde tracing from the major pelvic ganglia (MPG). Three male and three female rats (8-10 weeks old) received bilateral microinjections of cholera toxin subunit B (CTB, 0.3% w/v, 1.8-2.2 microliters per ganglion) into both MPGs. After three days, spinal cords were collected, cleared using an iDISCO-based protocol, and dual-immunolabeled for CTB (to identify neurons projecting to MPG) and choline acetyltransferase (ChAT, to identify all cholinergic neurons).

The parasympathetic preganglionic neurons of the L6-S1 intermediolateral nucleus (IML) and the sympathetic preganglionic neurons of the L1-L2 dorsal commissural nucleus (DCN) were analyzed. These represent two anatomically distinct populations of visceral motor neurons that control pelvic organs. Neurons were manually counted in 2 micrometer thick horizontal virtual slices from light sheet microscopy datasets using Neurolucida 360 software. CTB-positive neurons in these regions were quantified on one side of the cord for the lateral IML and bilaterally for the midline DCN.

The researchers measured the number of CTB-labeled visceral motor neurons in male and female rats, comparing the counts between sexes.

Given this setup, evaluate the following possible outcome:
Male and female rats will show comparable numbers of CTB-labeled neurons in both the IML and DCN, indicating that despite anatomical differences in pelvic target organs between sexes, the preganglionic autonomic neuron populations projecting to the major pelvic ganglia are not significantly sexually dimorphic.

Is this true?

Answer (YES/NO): NO